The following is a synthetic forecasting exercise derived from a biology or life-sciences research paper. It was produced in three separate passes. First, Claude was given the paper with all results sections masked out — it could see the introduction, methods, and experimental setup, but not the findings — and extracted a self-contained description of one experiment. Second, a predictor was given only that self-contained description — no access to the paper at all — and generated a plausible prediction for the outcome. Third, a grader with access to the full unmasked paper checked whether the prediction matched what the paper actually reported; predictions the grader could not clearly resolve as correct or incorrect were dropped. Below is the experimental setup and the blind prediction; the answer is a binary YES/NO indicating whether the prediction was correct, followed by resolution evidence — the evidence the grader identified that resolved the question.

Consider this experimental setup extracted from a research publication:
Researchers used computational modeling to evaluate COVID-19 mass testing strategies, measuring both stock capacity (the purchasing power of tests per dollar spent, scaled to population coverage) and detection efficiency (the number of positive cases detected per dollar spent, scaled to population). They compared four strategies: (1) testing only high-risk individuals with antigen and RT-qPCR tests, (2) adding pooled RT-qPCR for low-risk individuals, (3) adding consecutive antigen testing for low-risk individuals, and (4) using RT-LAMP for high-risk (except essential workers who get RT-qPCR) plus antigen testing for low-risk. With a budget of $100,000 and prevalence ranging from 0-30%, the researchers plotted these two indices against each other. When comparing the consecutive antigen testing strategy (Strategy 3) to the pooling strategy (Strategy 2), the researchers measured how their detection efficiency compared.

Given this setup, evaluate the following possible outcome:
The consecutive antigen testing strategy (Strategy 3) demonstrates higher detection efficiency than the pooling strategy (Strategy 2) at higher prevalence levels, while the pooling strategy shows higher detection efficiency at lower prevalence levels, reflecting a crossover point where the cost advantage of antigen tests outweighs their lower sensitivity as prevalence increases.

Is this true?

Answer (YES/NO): NO